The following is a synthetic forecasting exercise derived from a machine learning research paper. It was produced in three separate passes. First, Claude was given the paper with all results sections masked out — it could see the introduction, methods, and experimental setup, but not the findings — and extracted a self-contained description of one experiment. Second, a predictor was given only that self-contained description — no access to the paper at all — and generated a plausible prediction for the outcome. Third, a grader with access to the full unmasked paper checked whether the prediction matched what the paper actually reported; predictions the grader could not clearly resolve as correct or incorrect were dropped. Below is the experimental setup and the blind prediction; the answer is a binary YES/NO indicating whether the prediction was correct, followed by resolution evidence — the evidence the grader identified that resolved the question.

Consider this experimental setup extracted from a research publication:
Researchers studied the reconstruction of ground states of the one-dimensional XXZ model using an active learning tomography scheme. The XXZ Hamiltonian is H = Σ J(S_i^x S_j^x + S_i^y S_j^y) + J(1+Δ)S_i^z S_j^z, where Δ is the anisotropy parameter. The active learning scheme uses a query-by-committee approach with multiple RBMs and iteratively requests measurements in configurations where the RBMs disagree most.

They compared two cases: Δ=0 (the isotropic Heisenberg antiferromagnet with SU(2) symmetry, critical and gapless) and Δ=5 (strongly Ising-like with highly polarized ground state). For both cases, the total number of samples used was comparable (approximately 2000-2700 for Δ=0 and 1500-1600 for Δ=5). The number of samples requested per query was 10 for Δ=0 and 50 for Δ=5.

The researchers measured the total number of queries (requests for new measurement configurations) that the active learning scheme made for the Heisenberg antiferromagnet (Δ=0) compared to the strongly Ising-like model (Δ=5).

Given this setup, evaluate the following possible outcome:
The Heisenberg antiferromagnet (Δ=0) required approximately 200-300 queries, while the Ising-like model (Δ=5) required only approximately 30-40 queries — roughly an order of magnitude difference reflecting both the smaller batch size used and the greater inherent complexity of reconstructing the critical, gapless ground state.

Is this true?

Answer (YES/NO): NO